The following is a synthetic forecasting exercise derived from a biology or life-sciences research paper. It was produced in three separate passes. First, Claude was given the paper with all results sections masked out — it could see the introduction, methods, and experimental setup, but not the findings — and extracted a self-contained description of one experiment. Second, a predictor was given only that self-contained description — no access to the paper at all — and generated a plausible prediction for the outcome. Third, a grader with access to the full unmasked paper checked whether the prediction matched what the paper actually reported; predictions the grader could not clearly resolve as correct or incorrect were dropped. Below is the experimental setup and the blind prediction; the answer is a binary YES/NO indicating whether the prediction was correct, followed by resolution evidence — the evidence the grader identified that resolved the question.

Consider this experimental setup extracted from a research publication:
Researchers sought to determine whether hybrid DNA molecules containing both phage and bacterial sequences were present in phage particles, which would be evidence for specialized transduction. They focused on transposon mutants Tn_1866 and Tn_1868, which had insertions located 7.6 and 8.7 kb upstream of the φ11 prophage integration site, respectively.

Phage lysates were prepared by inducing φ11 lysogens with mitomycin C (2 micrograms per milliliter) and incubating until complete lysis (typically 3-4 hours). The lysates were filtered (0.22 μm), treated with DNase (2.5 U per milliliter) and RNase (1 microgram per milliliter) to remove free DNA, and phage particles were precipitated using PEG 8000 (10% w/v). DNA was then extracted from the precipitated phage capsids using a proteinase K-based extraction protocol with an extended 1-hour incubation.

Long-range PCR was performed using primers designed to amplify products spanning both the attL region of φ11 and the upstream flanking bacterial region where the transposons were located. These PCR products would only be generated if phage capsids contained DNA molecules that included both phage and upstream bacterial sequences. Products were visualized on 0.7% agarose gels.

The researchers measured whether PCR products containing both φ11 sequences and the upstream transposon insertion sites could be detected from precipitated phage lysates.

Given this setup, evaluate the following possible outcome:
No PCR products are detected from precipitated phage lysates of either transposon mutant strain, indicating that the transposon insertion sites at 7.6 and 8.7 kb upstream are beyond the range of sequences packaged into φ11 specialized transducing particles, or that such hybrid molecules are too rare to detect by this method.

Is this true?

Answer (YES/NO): NO